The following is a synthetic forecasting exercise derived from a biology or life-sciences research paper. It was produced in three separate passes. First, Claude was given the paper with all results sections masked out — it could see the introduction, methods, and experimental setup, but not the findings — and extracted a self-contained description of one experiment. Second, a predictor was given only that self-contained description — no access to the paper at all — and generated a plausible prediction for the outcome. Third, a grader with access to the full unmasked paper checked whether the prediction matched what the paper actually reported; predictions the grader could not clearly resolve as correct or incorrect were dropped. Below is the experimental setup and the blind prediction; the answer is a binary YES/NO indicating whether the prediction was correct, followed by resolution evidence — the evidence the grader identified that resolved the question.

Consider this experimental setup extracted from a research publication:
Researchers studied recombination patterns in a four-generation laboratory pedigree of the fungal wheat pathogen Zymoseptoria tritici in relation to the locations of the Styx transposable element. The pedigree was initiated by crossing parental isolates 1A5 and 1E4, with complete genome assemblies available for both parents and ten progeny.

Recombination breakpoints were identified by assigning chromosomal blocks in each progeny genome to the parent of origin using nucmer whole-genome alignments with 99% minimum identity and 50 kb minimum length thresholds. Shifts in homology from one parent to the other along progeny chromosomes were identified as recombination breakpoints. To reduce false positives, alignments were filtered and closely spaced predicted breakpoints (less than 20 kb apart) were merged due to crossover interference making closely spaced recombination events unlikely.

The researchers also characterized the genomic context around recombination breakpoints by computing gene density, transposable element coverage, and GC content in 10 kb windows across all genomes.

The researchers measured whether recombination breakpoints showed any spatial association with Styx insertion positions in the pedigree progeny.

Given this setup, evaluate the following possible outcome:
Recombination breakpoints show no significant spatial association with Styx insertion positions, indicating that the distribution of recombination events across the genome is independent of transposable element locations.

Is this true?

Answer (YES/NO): NO